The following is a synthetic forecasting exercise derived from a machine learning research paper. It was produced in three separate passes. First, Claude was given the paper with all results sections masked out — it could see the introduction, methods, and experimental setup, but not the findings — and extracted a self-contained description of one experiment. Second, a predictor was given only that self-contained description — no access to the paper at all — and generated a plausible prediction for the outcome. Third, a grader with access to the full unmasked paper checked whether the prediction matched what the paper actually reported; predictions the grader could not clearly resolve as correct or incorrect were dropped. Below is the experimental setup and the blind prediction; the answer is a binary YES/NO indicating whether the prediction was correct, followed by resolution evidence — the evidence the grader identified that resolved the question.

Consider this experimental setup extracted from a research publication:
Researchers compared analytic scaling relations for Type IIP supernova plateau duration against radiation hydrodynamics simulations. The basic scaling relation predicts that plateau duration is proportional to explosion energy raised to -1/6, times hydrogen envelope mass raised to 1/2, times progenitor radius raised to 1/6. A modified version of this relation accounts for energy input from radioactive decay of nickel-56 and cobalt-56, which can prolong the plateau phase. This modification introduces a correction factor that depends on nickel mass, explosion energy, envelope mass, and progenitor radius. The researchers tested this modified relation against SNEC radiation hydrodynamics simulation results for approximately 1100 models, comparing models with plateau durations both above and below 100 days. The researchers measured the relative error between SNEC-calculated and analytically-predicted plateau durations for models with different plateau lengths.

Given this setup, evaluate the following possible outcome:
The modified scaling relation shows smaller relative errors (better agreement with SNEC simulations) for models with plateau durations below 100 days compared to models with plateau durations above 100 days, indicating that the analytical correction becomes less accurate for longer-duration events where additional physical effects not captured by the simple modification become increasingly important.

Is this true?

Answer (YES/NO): NO